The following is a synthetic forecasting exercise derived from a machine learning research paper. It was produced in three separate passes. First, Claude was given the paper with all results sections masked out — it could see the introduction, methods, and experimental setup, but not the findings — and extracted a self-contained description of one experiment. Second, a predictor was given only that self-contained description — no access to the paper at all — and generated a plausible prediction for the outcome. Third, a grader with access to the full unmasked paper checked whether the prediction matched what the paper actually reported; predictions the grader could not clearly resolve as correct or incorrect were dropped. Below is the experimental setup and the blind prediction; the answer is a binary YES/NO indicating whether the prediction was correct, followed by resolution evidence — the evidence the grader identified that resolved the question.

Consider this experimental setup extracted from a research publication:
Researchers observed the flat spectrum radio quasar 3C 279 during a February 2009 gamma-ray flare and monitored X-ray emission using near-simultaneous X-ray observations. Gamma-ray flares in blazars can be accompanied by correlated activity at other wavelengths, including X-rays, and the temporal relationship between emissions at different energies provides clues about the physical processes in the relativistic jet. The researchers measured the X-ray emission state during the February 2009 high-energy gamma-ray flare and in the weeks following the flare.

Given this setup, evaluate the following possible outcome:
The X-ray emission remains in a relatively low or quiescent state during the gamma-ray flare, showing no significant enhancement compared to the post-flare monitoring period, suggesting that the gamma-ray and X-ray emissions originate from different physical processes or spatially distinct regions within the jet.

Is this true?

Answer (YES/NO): YES